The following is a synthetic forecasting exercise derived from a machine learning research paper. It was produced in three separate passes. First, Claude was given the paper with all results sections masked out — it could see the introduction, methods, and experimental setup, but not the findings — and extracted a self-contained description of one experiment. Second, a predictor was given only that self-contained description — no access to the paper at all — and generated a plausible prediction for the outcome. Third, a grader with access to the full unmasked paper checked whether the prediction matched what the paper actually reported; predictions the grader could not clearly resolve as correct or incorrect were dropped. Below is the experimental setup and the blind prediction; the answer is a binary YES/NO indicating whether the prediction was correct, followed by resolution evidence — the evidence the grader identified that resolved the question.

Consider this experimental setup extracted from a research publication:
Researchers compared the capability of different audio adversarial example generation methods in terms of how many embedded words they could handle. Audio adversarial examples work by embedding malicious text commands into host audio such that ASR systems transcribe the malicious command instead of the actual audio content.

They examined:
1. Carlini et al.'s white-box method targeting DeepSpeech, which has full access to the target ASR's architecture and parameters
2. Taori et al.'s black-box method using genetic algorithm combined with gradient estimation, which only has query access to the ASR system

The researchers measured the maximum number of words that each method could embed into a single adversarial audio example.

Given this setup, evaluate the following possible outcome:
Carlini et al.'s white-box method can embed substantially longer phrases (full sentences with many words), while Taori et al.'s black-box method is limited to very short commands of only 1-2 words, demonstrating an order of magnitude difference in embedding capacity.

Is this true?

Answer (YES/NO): NO